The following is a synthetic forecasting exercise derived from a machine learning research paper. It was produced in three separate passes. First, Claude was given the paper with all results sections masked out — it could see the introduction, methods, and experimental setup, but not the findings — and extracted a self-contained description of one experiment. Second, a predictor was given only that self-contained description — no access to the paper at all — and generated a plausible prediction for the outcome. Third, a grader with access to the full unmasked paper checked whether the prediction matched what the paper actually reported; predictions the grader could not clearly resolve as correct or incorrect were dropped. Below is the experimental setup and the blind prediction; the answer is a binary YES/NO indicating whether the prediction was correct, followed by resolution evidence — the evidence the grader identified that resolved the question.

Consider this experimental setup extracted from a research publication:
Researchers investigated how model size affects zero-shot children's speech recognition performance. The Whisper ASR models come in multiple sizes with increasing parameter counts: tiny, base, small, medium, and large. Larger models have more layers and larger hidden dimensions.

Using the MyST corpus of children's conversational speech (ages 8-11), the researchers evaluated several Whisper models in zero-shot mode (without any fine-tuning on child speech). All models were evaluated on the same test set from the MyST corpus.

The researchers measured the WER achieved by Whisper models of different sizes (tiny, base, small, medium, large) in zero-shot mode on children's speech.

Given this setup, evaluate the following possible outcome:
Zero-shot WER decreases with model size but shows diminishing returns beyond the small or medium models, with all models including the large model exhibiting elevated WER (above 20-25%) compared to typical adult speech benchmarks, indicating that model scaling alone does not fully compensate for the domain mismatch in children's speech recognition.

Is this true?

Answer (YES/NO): NO